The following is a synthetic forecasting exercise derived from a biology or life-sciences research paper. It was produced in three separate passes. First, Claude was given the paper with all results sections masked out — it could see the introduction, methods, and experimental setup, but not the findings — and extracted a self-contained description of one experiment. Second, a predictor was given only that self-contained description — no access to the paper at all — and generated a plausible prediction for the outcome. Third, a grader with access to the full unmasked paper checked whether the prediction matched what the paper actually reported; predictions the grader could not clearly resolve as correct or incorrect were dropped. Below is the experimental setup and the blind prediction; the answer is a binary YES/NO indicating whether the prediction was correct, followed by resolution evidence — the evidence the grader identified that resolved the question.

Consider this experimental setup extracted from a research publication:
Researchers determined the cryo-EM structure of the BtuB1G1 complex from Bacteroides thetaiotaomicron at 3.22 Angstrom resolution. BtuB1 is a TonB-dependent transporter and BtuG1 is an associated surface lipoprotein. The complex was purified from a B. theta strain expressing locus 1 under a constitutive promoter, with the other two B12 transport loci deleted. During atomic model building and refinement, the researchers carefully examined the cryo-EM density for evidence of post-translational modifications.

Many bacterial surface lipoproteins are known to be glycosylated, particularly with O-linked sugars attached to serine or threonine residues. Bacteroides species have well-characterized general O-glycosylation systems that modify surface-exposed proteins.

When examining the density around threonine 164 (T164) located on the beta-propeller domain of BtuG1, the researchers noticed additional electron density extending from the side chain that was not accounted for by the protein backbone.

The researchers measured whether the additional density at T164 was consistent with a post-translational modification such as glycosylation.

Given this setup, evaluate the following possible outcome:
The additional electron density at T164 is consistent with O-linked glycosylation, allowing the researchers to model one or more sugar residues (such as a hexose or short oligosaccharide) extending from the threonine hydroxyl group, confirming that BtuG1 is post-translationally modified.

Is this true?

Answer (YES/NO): YES